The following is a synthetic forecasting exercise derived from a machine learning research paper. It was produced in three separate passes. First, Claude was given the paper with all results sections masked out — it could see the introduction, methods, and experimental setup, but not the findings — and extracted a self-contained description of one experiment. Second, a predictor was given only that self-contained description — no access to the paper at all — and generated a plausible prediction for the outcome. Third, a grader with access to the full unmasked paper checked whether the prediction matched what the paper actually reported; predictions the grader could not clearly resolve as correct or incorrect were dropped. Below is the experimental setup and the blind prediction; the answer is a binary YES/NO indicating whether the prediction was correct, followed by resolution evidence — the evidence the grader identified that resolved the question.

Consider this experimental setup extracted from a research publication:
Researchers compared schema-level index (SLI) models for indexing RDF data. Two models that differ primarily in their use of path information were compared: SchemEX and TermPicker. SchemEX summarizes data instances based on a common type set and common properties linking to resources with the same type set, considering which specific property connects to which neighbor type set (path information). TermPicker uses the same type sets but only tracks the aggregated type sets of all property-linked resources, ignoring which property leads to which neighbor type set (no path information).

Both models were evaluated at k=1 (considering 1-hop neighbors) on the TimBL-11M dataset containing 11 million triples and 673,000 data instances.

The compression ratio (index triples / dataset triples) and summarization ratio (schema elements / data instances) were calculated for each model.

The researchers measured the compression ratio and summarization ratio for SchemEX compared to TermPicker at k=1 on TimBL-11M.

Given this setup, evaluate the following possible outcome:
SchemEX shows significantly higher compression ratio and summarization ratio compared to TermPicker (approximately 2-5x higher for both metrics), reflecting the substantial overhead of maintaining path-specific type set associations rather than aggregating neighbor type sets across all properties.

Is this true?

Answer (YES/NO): NO